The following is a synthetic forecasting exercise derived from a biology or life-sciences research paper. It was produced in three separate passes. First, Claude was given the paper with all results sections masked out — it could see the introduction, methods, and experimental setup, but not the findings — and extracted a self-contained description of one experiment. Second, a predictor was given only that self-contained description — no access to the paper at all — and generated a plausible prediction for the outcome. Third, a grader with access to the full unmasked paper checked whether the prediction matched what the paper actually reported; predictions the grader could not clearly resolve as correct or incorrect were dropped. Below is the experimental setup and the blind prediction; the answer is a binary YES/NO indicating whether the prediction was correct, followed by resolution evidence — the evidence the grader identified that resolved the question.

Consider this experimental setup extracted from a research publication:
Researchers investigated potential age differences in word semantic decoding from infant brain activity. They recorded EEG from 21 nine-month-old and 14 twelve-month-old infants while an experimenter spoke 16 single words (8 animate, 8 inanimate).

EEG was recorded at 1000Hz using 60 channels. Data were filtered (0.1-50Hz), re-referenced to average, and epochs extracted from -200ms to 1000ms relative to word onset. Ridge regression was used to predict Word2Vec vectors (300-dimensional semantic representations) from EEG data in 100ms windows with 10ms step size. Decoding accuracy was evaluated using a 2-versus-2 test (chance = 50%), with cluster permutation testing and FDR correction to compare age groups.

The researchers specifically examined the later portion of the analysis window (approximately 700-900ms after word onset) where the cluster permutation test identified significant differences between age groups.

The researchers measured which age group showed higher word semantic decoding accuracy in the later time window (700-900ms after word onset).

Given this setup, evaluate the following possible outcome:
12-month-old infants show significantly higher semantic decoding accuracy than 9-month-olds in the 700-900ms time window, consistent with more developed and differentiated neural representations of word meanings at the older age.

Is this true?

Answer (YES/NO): NO